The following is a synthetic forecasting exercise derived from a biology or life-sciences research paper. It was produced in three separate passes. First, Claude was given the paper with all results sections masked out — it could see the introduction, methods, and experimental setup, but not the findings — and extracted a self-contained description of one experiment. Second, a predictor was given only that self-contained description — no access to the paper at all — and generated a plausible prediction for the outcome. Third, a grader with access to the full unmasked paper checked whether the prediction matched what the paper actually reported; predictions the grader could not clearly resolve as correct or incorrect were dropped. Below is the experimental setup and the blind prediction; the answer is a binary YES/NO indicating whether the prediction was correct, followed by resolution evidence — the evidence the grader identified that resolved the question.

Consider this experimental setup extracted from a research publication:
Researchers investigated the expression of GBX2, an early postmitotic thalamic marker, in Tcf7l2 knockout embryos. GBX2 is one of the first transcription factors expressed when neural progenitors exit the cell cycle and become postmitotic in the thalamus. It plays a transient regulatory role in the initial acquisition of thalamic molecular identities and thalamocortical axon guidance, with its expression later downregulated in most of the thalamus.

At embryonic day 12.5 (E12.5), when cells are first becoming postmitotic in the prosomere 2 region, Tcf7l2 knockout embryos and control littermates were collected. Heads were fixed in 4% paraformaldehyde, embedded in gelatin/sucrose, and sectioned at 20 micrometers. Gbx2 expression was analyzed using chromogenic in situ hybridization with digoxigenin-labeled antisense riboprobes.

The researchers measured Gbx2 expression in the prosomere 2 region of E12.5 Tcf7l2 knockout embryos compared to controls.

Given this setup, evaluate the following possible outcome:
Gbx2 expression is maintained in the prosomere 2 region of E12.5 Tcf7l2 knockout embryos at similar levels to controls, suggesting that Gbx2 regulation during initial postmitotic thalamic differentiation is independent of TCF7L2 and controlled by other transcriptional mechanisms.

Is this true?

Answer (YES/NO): YES